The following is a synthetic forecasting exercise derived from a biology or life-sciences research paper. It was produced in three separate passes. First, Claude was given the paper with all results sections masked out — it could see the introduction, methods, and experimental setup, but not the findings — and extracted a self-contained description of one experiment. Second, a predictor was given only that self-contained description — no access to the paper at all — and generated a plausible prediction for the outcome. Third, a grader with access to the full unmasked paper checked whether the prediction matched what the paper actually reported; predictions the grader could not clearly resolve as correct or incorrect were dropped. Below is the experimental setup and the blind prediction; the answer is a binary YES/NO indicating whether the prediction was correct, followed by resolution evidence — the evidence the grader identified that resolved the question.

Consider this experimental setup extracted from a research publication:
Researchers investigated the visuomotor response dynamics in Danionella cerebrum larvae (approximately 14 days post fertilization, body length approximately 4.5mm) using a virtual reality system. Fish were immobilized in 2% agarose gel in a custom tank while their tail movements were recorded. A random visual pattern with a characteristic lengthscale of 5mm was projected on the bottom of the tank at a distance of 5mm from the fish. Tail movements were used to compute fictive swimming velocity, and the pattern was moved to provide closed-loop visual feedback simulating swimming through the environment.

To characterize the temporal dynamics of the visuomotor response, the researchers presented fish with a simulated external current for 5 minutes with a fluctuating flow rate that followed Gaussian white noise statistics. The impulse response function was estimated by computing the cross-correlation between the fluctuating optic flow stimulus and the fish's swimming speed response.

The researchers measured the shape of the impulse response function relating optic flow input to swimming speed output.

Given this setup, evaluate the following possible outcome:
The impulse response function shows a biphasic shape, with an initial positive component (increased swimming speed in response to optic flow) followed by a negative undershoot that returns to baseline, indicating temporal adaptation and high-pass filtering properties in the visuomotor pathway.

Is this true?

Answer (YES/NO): NO